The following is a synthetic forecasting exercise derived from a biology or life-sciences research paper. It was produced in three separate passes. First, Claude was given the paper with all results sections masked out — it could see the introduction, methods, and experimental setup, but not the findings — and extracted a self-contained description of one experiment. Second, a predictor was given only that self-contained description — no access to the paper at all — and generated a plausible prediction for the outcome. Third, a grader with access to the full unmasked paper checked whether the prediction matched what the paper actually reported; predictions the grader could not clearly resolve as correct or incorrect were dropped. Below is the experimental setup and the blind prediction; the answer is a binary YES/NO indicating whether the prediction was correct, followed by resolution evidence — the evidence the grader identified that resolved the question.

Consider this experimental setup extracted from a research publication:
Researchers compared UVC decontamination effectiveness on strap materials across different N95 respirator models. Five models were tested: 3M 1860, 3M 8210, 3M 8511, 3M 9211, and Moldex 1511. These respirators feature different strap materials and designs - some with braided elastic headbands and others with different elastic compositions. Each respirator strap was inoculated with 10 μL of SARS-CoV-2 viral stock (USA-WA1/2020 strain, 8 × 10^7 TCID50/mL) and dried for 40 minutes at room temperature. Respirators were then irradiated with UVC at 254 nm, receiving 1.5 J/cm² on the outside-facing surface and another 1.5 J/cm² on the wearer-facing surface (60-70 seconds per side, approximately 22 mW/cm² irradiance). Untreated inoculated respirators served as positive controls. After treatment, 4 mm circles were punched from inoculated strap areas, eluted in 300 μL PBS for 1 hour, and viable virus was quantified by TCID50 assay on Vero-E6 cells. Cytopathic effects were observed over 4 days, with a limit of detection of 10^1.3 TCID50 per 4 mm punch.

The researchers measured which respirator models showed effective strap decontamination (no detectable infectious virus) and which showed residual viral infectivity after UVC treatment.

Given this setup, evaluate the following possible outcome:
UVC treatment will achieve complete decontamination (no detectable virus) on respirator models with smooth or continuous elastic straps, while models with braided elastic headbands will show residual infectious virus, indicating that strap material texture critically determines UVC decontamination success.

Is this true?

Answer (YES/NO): NO